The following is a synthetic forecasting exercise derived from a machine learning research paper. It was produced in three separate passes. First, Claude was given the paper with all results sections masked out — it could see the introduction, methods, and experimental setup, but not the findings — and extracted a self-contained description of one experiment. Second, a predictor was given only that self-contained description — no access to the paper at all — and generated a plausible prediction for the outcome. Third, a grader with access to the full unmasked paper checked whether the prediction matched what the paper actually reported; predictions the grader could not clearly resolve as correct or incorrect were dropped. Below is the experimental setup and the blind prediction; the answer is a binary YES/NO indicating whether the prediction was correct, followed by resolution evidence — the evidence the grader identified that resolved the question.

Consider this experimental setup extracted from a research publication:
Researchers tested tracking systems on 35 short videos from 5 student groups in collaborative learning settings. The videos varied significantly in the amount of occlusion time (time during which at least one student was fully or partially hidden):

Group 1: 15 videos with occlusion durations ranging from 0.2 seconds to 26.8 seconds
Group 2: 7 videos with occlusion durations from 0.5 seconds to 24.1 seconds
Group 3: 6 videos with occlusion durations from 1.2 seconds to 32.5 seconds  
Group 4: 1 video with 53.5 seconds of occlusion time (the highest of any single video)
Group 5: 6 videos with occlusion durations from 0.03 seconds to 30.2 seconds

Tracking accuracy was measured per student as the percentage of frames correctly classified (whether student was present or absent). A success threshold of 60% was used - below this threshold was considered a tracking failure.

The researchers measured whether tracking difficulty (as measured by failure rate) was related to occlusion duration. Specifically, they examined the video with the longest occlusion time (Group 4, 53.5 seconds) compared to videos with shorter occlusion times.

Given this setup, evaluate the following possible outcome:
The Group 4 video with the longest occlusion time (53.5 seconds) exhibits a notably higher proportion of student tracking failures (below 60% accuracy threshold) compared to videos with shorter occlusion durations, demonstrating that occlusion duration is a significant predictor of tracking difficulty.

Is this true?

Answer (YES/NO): NO